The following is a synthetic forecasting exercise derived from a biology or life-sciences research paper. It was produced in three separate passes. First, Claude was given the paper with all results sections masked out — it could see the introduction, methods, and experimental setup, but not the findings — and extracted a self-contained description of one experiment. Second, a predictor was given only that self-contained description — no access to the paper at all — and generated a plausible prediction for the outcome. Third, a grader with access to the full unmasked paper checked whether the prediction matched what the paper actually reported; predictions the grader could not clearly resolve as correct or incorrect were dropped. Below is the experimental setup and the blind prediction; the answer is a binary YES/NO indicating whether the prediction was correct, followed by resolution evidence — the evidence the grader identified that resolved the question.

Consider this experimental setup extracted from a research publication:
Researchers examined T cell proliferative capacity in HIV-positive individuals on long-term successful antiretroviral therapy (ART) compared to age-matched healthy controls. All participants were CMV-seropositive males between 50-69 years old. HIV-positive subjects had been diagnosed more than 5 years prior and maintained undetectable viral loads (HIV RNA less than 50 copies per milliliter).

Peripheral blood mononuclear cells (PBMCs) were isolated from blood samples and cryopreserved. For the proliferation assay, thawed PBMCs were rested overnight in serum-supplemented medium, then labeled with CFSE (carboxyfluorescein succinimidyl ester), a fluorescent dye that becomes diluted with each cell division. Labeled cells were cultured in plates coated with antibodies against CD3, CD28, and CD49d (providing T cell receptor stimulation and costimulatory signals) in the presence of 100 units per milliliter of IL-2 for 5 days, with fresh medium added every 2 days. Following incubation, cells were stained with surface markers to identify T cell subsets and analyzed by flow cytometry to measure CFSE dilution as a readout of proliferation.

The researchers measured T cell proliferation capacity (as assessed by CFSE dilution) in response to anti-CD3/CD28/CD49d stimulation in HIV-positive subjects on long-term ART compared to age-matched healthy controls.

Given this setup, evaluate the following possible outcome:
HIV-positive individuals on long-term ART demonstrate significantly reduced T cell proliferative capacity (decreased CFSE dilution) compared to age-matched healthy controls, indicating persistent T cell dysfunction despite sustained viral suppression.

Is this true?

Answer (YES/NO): NO